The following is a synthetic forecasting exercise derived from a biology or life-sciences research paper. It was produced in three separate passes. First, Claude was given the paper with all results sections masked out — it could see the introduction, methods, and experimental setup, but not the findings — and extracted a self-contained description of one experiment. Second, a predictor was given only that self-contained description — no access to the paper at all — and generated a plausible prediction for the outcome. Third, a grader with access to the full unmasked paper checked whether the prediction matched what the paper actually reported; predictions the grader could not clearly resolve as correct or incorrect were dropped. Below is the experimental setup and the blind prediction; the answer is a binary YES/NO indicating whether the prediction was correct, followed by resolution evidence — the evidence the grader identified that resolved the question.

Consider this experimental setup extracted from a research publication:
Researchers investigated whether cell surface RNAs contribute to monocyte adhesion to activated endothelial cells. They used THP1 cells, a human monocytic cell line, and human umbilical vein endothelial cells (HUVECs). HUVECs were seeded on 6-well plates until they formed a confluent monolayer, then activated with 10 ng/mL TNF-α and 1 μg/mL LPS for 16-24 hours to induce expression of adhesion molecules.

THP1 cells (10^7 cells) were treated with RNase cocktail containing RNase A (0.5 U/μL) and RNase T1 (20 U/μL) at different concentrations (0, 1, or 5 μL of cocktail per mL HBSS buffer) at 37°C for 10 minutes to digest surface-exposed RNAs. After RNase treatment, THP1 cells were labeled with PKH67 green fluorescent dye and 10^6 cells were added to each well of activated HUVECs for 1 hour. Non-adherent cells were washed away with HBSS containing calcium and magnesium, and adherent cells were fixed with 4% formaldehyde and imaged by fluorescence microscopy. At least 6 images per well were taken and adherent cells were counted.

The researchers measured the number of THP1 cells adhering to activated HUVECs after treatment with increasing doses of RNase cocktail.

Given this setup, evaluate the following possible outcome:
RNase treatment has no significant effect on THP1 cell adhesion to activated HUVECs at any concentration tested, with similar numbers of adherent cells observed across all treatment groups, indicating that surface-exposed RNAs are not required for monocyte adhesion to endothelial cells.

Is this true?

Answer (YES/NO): NO